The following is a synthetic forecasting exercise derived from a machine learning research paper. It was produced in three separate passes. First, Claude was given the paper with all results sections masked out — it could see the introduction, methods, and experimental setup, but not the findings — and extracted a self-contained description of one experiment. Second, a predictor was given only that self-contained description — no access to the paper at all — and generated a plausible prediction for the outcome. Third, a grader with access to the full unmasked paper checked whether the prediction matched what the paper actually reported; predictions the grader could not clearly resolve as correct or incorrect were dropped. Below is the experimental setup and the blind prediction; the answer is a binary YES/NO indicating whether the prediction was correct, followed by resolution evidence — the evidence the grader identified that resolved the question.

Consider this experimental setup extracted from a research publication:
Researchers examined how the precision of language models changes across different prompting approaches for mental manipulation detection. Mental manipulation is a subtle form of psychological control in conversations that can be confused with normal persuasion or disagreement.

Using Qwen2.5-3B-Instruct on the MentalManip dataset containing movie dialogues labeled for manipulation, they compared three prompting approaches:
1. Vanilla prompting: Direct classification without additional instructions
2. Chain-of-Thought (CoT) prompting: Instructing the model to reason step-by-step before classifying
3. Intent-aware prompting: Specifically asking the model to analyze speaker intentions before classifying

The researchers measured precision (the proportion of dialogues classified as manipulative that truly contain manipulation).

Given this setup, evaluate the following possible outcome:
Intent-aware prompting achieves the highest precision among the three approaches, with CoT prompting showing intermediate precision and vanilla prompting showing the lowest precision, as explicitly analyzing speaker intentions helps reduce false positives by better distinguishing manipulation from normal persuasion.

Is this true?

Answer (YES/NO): NO